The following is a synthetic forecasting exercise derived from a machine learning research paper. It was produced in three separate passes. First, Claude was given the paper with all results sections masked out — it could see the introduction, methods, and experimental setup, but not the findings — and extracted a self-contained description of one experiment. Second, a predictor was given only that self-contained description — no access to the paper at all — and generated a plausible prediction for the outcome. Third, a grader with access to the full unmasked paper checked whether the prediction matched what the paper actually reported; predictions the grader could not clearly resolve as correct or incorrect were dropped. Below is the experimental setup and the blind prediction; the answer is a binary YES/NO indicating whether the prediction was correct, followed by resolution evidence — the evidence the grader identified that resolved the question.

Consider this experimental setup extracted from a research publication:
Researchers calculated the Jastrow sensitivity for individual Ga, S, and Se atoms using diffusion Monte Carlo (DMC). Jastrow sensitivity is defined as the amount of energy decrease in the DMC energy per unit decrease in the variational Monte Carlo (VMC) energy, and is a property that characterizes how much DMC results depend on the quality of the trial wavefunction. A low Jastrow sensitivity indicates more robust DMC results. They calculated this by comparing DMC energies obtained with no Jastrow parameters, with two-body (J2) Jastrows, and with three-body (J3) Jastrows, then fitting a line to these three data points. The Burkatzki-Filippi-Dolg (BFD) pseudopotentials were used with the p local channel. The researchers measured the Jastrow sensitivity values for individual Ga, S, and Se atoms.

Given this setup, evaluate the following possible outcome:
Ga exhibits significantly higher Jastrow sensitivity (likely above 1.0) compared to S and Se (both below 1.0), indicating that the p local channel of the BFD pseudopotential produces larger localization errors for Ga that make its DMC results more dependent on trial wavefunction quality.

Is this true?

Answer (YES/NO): NO